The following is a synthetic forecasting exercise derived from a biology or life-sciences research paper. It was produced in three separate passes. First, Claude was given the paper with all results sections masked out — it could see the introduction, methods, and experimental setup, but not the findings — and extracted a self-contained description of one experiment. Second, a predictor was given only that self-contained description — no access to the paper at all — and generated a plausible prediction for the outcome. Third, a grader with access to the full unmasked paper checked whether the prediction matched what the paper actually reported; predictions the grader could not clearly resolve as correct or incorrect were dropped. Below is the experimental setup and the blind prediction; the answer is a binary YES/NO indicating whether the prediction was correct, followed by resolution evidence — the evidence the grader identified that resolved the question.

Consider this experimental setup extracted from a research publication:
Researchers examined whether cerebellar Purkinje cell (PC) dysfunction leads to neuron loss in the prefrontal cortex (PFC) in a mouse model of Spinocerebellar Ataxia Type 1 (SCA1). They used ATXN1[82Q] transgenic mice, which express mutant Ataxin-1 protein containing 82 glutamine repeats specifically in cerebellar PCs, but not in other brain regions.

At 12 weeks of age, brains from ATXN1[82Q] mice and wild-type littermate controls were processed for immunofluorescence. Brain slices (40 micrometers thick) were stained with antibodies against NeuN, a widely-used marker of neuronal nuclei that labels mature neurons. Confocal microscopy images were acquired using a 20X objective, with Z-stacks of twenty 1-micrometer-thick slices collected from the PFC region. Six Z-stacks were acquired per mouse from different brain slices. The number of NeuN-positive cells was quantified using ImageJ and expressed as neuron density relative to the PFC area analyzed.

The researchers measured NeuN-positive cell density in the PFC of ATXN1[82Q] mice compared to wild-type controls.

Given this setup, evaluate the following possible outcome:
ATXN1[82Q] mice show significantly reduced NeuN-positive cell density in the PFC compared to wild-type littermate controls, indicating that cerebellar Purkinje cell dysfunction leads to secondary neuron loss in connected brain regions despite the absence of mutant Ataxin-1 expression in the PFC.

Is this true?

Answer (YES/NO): NO